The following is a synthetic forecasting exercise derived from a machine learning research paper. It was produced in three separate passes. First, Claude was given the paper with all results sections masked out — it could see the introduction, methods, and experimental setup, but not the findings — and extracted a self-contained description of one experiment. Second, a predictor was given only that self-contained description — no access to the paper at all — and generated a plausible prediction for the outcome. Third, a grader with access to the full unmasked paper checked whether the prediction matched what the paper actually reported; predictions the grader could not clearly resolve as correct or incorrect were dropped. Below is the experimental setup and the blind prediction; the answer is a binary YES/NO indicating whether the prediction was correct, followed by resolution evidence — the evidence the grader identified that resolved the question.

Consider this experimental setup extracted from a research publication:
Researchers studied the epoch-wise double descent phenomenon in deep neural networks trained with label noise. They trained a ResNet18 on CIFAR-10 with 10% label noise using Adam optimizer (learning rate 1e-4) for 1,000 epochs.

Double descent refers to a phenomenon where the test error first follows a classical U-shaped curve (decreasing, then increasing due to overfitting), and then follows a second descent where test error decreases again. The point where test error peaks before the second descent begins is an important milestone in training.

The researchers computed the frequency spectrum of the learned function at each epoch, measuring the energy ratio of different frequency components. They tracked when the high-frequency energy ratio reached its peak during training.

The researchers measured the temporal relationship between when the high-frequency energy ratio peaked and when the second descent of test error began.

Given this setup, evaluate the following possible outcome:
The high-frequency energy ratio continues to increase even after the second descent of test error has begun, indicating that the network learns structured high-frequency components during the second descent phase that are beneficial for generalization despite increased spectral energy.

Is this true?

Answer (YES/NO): NO